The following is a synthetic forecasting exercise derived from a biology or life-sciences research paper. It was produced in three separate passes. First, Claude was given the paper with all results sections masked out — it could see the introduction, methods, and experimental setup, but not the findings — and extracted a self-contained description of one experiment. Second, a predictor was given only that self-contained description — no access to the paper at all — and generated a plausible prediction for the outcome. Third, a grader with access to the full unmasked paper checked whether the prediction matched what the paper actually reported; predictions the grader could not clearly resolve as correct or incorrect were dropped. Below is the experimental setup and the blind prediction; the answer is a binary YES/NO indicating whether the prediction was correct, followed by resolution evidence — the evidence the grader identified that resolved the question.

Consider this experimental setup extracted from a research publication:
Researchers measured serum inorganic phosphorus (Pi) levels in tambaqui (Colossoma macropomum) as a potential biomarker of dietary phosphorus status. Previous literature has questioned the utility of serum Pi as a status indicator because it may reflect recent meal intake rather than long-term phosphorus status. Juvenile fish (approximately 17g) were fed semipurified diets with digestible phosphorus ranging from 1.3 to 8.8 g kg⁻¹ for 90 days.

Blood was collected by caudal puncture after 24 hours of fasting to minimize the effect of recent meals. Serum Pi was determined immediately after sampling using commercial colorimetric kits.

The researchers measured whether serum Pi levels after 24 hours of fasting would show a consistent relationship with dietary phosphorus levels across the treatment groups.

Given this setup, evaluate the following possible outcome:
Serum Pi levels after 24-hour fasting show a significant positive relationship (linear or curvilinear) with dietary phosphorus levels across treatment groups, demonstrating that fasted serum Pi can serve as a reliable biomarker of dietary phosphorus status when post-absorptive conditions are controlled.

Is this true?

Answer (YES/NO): YES